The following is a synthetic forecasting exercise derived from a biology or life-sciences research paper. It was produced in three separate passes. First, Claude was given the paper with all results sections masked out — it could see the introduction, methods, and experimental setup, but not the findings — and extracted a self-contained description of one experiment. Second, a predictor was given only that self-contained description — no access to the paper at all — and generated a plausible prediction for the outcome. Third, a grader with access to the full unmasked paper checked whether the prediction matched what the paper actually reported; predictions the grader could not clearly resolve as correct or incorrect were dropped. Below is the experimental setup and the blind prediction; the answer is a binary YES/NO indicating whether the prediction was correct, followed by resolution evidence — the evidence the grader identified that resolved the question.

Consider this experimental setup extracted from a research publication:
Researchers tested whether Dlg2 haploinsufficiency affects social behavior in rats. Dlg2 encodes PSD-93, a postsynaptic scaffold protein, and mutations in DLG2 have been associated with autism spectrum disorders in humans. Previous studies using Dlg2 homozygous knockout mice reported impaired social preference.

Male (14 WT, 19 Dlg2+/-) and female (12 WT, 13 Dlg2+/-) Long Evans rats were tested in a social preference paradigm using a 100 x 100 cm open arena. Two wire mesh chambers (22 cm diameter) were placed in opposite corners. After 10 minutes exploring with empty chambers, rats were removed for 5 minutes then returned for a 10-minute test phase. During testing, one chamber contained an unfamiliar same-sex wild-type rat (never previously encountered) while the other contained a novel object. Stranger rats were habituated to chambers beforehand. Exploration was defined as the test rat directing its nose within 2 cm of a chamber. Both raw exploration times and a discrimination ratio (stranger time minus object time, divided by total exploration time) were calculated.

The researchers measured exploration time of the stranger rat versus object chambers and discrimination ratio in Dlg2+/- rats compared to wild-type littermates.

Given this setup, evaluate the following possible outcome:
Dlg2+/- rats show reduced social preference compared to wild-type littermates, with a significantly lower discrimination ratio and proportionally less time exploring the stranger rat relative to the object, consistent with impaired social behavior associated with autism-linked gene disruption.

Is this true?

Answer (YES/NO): NO